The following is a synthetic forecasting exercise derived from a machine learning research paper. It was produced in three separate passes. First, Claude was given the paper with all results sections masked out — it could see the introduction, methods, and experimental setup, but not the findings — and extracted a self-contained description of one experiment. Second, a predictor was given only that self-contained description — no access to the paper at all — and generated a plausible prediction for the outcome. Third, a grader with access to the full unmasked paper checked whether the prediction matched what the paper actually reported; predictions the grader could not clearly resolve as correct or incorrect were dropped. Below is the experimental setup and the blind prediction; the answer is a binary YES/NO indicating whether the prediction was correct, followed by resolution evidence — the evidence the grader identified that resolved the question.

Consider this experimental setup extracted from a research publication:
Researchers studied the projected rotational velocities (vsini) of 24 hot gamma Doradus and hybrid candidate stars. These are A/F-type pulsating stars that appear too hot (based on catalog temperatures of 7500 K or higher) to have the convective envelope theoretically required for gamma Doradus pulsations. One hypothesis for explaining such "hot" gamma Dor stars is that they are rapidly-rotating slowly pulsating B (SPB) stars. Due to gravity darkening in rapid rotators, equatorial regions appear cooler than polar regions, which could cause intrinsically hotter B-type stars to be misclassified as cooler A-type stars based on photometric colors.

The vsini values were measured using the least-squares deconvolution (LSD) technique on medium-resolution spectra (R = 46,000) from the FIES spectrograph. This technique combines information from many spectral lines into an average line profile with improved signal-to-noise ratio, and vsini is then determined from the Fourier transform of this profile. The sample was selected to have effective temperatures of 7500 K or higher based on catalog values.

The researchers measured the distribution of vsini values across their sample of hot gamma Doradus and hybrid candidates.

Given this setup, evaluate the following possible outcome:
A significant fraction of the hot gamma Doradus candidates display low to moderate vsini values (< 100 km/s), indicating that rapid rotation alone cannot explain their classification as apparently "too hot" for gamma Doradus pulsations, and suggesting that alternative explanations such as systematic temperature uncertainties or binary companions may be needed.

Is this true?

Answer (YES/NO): YES